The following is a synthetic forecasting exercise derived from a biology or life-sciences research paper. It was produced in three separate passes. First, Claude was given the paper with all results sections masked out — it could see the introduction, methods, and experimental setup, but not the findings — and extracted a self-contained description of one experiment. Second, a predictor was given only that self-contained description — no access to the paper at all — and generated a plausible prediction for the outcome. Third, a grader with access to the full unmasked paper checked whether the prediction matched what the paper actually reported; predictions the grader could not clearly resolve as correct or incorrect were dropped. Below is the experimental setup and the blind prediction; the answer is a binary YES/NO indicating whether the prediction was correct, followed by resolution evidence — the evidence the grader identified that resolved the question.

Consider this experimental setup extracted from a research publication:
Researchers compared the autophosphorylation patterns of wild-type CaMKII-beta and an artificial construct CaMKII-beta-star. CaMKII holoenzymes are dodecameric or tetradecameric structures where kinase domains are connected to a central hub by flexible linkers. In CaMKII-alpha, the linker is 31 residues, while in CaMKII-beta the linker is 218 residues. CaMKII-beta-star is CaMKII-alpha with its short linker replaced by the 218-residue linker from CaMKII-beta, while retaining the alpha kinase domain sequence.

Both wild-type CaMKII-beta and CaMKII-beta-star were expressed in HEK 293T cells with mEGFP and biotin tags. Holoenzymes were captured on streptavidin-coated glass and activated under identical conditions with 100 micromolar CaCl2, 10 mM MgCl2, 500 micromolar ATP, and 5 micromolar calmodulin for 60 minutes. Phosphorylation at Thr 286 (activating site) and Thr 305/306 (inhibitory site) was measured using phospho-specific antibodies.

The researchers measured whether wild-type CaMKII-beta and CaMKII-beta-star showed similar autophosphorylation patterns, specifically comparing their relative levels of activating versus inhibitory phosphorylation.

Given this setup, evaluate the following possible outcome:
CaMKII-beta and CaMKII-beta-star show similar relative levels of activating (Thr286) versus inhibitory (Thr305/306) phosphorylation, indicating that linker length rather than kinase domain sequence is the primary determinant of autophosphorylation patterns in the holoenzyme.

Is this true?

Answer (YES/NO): YES